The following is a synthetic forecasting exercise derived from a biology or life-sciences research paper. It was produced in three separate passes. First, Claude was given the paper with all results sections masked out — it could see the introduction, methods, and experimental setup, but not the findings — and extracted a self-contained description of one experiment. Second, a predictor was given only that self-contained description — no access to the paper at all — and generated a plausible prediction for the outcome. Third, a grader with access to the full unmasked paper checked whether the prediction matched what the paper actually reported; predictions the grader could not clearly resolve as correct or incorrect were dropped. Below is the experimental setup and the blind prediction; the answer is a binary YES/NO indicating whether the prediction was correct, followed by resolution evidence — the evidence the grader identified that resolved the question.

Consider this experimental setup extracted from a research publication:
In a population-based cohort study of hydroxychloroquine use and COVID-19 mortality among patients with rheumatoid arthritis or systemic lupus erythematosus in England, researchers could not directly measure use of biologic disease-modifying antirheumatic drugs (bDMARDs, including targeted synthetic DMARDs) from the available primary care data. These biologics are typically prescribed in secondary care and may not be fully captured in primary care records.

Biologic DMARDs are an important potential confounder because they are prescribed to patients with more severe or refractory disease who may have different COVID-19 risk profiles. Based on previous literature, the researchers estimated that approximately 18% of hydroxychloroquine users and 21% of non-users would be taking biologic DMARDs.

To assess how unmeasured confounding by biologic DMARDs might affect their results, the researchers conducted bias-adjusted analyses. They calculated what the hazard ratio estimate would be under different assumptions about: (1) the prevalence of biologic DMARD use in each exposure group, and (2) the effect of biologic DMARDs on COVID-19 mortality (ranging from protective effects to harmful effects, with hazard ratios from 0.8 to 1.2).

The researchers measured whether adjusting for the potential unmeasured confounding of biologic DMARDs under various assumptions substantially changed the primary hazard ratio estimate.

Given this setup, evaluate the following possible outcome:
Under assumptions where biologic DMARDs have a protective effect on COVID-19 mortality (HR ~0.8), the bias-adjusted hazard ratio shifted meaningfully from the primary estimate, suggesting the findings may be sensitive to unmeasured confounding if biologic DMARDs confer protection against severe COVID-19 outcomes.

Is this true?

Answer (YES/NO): NO